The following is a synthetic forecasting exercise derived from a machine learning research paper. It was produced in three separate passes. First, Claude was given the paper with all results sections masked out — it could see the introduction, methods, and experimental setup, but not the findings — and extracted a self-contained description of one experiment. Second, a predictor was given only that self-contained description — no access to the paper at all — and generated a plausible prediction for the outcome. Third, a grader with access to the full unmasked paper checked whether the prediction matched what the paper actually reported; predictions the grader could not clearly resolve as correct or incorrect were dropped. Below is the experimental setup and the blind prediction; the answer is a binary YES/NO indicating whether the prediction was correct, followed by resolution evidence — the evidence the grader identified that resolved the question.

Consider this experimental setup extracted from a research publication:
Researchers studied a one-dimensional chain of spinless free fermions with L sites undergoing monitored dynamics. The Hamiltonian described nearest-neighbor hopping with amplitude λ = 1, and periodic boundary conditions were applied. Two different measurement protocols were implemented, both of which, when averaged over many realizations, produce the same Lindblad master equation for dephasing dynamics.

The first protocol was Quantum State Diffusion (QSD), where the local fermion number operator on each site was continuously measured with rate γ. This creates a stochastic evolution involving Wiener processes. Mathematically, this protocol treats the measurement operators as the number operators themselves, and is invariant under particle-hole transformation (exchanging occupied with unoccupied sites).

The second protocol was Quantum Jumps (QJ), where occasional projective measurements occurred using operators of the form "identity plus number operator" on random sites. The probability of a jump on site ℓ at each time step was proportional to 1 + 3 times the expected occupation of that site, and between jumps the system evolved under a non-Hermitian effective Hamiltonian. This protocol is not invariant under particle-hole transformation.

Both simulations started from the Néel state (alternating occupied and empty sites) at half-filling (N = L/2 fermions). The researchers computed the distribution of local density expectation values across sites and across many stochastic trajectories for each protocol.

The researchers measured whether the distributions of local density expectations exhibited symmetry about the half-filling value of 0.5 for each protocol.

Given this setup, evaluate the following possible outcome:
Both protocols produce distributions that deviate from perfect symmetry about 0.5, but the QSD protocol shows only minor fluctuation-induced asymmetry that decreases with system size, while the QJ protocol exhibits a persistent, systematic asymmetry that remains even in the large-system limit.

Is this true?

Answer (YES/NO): NO